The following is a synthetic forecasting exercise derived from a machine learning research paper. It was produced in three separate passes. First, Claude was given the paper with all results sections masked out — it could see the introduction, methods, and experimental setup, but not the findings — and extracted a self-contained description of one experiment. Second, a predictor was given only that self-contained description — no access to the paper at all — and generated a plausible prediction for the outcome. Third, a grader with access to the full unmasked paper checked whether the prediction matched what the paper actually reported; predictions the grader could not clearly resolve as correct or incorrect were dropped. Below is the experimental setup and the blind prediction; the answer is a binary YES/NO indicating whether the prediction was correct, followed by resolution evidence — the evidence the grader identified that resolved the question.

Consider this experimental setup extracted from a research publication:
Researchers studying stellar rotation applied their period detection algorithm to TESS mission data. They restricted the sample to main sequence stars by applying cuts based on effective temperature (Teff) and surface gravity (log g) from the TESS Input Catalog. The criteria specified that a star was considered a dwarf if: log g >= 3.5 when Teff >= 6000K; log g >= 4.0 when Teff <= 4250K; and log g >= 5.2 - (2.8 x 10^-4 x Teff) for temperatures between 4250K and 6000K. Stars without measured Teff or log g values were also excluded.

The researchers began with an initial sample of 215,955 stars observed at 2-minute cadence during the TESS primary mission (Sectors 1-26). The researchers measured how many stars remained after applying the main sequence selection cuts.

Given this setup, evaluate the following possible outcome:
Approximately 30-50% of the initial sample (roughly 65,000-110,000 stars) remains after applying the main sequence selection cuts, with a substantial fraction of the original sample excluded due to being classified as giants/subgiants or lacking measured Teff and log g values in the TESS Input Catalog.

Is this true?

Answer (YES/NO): NO